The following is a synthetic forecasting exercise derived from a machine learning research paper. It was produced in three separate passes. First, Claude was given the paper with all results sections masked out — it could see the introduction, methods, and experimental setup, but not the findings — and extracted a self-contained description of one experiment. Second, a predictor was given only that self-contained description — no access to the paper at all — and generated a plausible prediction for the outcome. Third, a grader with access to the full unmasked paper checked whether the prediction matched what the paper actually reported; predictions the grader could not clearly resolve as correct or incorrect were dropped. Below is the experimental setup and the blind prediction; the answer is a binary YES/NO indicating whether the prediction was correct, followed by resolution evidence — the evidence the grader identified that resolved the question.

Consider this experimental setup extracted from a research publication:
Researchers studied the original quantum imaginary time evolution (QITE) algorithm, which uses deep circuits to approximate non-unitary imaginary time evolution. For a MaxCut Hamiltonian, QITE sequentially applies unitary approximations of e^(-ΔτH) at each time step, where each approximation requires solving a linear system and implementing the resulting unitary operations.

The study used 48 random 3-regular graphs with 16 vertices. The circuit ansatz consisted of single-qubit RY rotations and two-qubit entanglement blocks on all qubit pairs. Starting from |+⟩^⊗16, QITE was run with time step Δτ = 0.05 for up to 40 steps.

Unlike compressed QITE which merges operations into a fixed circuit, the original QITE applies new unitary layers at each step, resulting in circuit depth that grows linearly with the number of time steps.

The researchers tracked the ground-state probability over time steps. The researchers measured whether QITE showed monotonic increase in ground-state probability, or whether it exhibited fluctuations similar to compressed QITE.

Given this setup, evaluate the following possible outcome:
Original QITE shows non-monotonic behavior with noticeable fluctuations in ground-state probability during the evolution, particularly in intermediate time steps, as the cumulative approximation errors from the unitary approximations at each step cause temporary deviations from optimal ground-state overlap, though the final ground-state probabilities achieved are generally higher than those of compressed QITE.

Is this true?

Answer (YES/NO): NO